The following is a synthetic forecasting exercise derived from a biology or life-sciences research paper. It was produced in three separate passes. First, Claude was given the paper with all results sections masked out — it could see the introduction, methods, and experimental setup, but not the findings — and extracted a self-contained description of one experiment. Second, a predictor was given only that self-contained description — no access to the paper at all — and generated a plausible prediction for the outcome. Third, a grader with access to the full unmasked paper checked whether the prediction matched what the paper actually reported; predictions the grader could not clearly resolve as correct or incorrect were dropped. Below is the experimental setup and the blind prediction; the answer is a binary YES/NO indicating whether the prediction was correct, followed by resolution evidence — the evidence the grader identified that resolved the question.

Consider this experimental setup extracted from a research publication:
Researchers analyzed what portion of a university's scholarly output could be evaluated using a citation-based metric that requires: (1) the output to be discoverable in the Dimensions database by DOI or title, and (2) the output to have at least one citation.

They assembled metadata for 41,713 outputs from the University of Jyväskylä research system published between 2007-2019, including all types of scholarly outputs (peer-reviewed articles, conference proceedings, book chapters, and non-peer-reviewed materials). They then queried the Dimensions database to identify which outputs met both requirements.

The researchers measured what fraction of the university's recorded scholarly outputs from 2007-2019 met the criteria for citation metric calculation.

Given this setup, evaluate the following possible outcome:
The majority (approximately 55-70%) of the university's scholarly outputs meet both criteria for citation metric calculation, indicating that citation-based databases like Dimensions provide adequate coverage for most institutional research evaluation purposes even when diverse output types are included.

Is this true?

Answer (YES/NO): NO